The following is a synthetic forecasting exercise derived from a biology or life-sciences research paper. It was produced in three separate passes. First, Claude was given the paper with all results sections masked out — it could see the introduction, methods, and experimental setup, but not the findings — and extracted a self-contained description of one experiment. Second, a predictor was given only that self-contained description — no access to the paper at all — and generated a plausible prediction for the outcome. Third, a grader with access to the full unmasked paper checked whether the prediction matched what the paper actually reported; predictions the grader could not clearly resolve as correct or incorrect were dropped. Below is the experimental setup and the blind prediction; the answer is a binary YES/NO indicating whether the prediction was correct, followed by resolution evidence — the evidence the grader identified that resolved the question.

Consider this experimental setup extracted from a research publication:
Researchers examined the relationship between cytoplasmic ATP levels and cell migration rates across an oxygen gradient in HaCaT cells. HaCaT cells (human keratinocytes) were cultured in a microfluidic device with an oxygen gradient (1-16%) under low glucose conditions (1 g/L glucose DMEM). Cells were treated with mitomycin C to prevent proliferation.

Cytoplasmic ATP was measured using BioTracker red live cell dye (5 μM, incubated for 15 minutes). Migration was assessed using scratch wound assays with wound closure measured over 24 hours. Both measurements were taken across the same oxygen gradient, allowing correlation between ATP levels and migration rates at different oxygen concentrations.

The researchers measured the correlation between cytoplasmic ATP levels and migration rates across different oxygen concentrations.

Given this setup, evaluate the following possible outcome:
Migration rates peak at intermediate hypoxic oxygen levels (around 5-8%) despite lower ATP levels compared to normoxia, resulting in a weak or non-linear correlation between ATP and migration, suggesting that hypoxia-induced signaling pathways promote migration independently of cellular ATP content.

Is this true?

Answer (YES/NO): NO